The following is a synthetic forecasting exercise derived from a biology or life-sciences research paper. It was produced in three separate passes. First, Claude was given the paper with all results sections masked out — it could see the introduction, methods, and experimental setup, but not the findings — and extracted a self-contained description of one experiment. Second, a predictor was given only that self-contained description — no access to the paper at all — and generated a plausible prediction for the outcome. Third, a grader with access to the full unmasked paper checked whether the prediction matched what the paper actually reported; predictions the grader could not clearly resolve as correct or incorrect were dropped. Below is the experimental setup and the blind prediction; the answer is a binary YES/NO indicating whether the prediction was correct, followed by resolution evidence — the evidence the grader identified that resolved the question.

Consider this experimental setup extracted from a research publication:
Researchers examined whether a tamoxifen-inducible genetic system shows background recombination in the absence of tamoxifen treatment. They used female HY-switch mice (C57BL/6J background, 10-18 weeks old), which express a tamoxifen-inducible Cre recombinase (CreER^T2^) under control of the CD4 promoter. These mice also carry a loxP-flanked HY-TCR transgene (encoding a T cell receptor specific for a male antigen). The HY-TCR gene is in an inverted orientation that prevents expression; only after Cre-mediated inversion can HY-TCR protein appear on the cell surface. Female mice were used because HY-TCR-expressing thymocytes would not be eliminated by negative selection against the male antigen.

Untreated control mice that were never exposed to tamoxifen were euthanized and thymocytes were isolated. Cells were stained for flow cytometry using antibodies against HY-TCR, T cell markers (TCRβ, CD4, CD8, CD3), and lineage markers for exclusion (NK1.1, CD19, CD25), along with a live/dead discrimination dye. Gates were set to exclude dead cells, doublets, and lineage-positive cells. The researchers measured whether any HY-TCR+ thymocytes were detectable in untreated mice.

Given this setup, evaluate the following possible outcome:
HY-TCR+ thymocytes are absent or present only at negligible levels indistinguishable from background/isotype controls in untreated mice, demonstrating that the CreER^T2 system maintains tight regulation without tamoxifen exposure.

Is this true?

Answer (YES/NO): YES